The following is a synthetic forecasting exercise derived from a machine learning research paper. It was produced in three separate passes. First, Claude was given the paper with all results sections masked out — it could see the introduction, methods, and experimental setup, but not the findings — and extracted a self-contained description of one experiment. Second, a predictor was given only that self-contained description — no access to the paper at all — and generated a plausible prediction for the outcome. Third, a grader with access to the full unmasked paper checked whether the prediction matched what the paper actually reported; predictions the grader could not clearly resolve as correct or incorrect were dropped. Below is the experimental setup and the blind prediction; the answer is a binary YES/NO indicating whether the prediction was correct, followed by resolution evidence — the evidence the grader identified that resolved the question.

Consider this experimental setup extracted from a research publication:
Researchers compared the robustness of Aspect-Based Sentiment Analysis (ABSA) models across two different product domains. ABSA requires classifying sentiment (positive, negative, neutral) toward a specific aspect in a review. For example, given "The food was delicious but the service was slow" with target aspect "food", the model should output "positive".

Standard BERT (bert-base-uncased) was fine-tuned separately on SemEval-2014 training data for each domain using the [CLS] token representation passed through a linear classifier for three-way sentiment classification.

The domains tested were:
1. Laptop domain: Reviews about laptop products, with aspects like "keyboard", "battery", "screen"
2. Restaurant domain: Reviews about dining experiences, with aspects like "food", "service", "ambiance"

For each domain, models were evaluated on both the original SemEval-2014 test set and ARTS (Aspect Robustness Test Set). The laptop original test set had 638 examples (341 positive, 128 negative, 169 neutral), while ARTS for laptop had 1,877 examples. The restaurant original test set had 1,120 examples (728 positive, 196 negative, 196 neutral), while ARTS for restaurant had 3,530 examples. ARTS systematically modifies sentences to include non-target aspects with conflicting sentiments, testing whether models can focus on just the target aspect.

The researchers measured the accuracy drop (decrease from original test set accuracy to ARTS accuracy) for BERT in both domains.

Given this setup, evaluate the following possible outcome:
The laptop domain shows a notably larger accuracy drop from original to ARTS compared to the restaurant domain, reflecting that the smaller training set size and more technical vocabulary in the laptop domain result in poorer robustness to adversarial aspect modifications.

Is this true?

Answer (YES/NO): NO